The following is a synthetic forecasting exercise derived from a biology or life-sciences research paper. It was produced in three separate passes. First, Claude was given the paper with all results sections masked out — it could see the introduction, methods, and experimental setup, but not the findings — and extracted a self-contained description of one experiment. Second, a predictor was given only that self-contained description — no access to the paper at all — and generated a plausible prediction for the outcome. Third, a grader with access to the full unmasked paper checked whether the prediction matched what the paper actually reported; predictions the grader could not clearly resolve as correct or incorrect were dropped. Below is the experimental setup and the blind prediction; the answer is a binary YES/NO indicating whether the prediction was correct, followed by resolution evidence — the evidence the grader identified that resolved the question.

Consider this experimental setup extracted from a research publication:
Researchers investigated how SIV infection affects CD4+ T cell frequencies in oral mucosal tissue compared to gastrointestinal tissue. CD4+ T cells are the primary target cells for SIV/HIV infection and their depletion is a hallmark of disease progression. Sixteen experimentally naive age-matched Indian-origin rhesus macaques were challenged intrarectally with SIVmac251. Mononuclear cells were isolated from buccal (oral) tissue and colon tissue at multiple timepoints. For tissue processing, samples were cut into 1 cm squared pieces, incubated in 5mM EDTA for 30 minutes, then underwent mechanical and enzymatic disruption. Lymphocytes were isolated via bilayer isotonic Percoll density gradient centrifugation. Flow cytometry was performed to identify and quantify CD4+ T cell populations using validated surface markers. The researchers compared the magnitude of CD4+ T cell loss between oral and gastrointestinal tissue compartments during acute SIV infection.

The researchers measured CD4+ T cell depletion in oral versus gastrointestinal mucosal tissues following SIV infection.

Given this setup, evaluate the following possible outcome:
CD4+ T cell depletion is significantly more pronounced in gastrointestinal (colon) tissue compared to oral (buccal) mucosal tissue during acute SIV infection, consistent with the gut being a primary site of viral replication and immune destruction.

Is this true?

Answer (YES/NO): NO